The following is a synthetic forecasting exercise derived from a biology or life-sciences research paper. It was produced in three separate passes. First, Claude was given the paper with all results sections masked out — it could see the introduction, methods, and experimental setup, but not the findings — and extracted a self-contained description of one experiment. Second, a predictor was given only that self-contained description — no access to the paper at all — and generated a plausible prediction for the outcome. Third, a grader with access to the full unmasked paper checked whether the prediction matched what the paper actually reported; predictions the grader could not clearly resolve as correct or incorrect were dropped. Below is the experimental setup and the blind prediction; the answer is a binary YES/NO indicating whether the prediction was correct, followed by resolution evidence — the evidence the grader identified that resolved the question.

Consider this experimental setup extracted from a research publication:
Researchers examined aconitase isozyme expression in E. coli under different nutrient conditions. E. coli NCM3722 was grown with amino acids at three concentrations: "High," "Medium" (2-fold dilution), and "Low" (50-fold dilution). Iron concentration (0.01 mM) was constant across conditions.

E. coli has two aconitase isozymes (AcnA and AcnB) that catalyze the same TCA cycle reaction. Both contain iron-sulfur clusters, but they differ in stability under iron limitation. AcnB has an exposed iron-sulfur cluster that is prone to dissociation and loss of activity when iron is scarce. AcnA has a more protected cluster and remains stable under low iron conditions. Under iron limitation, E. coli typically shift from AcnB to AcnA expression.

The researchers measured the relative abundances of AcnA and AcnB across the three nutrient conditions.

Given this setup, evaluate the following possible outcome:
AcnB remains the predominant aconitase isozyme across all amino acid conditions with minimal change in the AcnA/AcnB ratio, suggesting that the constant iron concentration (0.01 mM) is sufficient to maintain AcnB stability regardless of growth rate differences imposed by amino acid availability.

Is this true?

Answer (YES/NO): NO